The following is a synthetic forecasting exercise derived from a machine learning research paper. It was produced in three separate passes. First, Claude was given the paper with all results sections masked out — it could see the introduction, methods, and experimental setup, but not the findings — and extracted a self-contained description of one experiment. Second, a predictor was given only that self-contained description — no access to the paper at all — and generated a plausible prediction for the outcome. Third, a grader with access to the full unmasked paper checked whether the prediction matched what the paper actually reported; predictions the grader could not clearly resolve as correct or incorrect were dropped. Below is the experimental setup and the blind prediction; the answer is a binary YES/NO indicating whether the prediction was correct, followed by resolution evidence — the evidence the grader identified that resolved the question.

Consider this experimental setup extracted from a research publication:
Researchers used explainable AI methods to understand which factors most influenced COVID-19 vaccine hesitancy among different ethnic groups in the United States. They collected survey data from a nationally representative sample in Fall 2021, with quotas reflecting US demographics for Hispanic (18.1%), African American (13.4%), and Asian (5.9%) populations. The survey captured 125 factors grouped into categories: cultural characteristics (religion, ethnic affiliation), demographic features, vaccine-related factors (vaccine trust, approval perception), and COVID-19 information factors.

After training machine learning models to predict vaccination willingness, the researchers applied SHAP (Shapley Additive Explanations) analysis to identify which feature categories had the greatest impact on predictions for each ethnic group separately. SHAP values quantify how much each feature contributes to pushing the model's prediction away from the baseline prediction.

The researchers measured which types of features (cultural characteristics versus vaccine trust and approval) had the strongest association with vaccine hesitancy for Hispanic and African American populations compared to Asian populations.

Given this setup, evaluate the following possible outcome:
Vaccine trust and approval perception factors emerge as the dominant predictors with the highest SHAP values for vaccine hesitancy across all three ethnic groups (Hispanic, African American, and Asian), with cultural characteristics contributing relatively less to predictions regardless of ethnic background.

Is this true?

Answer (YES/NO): NO